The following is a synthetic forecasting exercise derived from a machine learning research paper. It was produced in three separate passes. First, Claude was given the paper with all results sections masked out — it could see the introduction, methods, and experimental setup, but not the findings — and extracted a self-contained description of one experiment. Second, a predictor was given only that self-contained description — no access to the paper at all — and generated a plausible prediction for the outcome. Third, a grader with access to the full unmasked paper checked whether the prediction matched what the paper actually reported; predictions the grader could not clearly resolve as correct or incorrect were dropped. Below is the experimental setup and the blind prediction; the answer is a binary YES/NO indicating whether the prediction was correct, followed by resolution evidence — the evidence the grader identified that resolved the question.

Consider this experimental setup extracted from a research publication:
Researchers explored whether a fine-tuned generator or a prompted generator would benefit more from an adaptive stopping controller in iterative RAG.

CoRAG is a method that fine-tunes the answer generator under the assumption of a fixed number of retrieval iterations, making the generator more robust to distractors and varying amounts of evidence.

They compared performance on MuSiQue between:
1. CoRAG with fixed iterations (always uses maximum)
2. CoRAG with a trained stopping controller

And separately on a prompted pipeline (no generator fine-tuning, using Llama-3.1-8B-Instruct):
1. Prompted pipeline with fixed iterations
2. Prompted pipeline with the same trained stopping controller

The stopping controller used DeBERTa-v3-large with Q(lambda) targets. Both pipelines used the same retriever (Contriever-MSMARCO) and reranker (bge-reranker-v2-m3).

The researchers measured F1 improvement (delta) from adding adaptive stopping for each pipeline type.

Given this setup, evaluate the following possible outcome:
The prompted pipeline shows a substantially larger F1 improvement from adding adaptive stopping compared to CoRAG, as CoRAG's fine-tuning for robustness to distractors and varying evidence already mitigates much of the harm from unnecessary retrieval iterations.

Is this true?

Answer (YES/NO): YES